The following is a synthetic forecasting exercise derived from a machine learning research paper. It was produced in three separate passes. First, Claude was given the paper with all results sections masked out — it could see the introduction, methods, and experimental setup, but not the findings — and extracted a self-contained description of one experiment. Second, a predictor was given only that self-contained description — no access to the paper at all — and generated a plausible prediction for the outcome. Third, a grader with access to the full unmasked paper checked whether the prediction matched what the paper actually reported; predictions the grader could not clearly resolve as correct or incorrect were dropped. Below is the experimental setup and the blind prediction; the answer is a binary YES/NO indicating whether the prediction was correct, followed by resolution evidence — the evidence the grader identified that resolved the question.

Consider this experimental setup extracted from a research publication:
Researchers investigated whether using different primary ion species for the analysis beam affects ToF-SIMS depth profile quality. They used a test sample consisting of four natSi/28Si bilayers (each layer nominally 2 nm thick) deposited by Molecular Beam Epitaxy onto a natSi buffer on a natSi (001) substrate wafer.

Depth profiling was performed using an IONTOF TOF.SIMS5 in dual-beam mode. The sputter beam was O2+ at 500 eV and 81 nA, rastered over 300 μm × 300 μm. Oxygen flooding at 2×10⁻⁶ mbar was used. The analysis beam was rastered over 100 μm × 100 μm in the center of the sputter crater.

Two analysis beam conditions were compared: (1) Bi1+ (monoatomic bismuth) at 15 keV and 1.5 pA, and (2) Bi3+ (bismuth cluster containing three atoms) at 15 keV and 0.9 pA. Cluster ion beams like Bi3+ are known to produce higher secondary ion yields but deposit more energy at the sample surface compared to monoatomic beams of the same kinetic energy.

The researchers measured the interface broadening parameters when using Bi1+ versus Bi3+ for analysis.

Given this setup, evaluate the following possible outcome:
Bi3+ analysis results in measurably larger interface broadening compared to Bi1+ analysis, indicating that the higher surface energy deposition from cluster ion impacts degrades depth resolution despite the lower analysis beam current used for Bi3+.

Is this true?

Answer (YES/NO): NO